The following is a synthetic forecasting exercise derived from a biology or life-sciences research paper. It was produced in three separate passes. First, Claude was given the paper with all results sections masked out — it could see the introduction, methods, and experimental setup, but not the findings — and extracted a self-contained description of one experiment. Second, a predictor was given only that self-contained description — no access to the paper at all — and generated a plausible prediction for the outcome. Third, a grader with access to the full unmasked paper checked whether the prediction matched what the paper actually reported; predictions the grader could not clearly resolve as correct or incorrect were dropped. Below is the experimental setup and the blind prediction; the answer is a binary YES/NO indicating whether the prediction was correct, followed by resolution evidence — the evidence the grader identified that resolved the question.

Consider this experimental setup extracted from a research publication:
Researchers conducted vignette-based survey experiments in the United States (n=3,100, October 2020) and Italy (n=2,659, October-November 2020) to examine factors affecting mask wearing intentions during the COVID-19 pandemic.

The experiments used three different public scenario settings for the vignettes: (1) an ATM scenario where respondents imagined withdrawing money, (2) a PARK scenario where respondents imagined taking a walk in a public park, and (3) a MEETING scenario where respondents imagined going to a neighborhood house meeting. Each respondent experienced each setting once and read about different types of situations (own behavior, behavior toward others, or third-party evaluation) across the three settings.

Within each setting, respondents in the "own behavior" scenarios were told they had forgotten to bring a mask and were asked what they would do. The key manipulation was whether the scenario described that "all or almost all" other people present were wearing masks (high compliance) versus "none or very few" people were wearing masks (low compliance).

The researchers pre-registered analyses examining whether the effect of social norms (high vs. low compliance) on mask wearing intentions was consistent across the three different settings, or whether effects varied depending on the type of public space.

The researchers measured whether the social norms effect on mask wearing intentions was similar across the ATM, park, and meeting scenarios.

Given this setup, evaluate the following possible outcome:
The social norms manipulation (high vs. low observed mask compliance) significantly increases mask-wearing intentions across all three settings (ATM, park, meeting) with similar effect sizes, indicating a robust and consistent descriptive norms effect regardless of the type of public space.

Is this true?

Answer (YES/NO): NO